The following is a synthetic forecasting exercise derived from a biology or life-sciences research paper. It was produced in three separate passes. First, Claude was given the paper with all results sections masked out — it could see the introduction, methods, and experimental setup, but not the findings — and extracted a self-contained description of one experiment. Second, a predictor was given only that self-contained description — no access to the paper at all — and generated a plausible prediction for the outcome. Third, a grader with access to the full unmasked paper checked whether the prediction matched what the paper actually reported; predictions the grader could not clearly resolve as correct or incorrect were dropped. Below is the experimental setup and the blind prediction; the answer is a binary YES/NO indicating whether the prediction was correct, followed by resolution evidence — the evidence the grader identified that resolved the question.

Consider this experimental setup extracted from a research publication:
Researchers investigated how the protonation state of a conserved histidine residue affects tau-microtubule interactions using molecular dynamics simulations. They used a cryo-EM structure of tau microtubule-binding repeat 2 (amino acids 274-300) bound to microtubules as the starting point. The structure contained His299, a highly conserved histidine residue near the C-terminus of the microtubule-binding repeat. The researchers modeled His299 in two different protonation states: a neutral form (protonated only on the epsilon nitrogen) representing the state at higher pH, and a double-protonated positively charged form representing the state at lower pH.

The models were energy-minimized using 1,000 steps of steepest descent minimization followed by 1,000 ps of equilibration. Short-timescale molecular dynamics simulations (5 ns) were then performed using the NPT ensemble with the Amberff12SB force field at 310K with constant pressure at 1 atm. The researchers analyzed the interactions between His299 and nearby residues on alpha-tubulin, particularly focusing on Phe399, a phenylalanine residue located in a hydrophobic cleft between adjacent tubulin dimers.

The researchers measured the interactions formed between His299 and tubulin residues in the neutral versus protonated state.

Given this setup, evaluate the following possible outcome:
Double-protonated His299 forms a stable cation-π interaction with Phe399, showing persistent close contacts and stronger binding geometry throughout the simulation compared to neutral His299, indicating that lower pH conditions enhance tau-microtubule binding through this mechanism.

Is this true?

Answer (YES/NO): YES